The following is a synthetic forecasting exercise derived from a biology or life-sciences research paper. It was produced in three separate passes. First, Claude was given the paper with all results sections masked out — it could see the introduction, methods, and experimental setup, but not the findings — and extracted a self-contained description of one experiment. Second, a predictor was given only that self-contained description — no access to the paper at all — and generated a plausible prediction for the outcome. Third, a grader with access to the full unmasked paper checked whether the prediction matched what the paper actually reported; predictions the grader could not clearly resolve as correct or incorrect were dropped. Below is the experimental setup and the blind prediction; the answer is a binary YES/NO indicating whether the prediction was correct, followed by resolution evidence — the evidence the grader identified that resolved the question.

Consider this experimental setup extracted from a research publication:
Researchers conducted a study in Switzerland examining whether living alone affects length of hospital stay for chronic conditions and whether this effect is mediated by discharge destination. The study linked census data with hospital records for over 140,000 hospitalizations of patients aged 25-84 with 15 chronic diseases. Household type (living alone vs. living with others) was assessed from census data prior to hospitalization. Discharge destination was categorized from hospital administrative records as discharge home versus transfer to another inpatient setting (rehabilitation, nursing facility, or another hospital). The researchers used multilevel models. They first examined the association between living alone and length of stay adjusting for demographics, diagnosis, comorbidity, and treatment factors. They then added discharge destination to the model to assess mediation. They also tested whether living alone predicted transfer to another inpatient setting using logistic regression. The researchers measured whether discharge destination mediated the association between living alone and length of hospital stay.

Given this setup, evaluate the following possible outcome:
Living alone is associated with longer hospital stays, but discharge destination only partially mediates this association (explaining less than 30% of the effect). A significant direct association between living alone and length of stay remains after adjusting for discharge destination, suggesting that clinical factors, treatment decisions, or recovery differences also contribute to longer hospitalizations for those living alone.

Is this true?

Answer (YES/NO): NO